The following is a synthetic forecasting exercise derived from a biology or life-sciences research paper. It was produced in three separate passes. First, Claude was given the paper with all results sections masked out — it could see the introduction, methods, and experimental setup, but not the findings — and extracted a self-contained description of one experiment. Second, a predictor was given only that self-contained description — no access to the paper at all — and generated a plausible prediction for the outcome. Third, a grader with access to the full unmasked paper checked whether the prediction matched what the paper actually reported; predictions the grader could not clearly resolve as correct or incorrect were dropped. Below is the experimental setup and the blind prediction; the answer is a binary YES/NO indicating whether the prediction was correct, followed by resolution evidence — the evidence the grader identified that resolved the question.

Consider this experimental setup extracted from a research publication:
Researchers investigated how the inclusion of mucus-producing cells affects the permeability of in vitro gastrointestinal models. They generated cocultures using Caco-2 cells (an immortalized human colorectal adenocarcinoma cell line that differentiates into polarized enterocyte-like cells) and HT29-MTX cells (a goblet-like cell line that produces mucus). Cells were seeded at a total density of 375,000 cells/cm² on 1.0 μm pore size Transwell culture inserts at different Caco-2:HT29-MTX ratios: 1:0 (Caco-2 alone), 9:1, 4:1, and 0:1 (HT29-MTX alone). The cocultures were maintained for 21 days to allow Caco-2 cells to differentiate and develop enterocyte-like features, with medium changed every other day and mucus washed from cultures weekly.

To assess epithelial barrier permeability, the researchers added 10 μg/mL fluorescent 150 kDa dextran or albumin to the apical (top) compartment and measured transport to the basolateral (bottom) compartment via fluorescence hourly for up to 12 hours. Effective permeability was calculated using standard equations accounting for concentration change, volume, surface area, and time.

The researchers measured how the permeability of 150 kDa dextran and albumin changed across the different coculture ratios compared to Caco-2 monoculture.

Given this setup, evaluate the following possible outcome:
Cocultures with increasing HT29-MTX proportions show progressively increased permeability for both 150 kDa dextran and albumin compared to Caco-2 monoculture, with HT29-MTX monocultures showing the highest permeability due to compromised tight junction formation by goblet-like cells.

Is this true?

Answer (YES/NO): NO